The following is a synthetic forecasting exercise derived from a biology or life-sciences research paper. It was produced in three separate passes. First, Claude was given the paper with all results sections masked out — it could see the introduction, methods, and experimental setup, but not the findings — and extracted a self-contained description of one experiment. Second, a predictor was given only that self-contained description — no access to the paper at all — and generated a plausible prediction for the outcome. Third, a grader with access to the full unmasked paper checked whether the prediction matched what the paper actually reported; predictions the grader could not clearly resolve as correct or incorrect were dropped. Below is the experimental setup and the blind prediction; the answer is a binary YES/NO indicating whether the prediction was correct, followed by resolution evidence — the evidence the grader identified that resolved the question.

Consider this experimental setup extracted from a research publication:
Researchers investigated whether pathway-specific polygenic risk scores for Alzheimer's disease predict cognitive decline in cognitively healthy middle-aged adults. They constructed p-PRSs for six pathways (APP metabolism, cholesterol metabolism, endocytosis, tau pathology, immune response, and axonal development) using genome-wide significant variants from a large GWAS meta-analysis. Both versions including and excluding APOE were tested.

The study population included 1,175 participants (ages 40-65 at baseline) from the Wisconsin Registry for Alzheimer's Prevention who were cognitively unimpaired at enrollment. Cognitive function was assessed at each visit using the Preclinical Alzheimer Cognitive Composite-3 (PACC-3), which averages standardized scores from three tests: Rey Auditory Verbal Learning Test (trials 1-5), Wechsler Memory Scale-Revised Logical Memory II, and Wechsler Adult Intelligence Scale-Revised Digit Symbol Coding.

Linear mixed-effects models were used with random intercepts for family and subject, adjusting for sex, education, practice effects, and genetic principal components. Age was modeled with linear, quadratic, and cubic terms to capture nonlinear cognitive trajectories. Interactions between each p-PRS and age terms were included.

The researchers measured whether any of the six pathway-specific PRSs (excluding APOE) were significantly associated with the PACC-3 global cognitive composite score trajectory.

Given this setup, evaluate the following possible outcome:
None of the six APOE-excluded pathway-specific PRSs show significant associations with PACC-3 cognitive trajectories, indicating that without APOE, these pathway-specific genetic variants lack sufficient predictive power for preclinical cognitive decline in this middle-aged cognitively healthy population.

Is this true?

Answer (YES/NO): NO